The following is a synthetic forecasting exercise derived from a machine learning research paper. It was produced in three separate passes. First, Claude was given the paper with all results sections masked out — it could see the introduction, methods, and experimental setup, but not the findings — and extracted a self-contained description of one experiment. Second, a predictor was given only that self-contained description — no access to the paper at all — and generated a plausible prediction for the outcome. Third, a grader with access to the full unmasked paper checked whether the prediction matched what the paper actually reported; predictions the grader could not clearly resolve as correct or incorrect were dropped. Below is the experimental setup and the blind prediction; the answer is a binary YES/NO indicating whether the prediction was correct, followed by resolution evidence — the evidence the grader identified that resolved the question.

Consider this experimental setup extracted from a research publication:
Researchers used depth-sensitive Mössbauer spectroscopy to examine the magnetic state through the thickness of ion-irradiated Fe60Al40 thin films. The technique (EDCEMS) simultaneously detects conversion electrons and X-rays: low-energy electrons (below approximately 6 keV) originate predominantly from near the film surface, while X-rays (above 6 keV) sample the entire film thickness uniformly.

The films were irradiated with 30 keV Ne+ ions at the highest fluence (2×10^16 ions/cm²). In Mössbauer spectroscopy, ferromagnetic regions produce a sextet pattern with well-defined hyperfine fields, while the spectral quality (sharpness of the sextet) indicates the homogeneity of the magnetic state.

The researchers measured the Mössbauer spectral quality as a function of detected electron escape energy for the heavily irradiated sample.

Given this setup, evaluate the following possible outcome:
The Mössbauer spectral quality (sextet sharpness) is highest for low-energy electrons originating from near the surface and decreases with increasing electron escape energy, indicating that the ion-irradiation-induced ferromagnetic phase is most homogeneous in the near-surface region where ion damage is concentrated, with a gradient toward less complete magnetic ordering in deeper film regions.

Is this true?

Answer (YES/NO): NO